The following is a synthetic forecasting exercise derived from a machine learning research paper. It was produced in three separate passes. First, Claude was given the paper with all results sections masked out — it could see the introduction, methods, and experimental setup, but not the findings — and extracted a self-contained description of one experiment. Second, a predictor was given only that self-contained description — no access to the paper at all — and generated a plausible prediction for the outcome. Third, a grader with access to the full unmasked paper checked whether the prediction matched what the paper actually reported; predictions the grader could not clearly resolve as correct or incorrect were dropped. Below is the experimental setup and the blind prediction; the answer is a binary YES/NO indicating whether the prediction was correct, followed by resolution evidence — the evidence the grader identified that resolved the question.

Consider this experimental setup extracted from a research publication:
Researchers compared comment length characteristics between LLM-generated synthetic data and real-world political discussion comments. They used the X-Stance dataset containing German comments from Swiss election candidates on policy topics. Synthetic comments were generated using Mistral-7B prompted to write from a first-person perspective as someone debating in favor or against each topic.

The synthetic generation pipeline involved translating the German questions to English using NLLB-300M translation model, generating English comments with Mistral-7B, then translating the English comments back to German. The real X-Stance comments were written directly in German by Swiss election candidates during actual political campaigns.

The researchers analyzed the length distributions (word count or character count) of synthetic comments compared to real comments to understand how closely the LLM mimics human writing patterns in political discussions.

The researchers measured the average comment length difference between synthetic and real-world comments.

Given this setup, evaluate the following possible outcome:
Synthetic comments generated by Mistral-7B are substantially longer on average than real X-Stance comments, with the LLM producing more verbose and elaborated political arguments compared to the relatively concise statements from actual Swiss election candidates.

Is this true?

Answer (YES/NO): YES